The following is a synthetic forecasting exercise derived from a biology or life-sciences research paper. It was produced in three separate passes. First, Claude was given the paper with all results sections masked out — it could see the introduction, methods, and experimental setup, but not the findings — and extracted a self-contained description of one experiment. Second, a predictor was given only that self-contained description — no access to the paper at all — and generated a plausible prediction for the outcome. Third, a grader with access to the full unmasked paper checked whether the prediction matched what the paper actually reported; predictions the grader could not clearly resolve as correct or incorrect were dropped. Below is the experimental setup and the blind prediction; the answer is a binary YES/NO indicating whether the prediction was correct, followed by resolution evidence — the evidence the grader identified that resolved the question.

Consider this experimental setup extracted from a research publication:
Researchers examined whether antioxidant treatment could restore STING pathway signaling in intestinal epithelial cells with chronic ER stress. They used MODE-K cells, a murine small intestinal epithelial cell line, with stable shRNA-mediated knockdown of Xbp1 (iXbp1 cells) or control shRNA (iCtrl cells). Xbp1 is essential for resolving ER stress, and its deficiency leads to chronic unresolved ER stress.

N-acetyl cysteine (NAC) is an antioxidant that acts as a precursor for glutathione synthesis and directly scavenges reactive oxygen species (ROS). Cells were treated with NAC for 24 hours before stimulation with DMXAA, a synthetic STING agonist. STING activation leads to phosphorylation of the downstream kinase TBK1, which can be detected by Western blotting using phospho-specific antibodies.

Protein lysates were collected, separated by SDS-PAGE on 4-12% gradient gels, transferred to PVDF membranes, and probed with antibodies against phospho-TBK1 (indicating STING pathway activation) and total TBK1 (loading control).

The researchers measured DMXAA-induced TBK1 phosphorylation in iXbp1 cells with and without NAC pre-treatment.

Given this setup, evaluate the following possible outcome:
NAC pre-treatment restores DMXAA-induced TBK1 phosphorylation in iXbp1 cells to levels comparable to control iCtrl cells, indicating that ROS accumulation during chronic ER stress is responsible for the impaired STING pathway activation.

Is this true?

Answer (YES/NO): YES